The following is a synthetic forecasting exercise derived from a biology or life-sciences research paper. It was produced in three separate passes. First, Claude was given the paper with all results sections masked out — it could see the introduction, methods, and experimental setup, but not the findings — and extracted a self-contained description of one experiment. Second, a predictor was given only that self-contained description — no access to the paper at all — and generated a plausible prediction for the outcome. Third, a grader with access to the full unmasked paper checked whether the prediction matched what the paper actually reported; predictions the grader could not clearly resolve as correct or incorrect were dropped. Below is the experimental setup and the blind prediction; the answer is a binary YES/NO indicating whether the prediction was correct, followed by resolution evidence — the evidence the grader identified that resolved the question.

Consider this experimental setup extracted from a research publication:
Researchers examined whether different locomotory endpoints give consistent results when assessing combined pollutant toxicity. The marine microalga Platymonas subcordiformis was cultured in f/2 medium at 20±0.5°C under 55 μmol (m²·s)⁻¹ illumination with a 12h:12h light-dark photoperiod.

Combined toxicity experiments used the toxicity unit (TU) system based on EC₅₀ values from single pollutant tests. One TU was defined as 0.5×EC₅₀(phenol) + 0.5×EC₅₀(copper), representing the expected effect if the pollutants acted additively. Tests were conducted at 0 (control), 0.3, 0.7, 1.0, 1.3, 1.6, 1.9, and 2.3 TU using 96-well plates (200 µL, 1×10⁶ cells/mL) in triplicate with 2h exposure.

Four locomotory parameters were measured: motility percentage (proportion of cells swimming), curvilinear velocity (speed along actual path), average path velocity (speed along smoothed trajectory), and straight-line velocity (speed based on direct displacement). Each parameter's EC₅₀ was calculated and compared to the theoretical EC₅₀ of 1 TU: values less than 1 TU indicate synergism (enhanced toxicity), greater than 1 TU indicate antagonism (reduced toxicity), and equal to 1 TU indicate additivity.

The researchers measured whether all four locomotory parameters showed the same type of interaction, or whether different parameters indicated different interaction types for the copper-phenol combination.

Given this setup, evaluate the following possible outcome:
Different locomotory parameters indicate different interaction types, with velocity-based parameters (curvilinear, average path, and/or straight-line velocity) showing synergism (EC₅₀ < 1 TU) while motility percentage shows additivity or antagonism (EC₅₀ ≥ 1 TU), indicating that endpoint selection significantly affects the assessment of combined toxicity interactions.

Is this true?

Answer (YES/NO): NO